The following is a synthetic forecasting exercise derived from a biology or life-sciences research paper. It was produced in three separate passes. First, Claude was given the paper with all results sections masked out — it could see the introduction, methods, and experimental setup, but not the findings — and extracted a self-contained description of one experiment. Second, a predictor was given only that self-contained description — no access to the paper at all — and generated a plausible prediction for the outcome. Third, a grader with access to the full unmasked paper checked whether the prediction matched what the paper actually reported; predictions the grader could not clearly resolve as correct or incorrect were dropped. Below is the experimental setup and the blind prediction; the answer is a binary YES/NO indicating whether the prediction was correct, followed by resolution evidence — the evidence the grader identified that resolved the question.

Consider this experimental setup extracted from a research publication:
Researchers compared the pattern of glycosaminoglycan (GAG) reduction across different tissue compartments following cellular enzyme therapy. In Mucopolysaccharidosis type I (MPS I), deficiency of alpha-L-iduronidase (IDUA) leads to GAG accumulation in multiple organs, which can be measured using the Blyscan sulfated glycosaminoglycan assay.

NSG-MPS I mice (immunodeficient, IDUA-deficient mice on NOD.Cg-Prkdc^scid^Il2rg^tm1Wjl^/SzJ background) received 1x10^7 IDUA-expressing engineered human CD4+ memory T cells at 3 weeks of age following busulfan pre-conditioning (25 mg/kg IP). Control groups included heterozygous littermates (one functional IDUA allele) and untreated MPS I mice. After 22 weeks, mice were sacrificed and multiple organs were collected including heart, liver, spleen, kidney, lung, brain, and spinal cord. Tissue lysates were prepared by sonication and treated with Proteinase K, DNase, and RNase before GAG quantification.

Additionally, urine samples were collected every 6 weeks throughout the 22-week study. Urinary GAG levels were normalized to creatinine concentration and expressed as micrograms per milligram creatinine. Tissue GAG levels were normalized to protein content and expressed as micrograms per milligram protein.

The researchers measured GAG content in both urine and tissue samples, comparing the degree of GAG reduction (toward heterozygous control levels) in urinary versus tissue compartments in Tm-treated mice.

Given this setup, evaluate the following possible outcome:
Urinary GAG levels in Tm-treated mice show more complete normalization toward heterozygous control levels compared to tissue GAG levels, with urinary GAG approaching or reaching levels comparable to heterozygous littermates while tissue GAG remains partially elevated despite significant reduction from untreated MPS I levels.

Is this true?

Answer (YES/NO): NO